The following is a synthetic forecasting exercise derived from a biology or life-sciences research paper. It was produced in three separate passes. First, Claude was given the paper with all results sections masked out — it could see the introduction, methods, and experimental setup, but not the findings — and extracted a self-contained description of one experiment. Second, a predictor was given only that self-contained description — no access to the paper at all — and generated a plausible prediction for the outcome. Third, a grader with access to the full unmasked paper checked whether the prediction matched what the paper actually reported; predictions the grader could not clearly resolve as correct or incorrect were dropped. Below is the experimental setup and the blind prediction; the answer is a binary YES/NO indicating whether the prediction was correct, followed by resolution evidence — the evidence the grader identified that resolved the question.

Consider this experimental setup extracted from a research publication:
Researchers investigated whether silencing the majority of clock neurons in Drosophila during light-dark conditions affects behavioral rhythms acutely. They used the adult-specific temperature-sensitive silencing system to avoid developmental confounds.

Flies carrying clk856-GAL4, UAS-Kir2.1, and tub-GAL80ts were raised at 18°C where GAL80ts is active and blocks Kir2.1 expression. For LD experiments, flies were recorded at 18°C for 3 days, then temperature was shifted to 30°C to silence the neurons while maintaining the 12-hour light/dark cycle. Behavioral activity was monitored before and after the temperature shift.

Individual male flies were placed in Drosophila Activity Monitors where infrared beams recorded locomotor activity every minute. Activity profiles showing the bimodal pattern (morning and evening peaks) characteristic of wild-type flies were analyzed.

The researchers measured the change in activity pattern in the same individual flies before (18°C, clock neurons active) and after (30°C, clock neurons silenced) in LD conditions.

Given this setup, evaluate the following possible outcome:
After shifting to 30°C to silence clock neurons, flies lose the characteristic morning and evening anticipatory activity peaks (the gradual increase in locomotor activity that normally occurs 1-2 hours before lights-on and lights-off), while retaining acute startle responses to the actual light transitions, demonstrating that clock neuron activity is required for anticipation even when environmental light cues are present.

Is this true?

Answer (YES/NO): YES